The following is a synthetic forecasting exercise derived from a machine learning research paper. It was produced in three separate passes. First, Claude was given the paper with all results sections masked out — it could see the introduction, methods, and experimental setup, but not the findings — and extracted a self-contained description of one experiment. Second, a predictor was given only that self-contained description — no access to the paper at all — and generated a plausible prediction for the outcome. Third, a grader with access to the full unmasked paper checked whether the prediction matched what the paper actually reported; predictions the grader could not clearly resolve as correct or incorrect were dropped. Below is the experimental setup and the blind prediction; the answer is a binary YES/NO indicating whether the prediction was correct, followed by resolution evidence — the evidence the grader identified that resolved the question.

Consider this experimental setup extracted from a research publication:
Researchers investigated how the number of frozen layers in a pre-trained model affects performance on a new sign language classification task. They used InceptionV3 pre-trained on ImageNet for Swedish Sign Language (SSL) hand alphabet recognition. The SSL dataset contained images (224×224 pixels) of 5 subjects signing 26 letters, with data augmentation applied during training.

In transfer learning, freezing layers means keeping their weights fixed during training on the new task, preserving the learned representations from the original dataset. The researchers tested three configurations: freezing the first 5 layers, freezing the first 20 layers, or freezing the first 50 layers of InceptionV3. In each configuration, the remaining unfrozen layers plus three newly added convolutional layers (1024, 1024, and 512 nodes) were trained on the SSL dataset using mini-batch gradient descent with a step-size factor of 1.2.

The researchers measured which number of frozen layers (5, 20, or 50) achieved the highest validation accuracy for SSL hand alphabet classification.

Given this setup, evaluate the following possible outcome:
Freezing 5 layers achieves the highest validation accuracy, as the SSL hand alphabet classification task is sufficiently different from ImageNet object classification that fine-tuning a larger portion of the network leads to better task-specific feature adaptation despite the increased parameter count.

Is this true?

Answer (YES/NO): YES